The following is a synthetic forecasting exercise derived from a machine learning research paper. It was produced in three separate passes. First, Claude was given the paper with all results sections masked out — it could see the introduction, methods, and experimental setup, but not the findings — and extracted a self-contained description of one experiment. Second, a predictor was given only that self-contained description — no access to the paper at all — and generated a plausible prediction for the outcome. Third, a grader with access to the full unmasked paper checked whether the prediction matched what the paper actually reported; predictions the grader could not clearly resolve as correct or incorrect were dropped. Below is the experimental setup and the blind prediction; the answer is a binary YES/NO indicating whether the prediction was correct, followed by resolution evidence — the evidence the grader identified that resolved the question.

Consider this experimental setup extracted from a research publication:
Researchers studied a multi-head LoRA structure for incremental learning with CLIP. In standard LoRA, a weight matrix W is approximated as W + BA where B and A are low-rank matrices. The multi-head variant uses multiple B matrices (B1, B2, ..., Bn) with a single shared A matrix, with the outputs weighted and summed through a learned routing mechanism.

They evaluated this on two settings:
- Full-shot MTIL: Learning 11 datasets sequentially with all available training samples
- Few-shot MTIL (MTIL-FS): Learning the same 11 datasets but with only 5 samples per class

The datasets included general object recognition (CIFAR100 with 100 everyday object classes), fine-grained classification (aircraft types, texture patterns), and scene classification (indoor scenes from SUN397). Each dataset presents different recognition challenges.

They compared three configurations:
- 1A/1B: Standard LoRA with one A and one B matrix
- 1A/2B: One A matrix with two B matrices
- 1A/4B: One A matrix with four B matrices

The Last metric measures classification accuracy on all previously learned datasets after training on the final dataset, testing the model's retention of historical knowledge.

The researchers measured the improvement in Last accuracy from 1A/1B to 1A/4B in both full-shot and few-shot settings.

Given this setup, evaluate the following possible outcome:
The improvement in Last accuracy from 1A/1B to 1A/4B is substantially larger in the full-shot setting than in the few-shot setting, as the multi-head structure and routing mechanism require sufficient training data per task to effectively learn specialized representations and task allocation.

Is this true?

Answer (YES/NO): NO